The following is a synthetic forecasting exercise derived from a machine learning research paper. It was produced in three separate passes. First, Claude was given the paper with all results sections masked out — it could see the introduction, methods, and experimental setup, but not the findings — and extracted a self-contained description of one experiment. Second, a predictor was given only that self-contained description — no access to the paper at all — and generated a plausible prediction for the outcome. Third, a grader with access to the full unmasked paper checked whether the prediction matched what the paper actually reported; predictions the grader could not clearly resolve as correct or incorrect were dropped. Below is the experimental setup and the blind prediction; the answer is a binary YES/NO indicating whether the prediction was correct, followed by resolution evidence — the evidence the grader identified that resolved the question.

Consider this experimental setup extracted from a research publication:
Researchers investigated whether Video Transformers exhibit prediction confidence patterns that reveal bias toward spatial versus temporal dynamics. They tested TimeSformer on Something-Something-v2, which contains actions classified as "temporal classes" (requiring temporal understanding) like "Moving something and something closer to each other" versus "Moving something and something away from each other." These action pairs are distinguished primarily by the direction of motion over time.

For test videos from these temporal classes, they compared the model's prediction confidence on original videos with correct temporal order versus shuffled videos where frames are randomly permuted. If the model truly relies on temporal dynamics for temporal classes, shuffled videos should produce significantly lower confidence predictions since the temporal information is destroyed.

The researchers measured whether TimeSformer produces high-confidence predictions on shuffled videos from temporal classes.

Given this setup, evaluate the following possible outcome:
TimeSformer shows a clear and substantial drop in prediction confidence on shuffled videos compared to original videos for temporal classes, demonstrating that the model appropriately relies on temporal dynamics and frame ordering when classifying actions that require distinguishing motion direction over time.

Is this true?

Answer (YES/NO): NO